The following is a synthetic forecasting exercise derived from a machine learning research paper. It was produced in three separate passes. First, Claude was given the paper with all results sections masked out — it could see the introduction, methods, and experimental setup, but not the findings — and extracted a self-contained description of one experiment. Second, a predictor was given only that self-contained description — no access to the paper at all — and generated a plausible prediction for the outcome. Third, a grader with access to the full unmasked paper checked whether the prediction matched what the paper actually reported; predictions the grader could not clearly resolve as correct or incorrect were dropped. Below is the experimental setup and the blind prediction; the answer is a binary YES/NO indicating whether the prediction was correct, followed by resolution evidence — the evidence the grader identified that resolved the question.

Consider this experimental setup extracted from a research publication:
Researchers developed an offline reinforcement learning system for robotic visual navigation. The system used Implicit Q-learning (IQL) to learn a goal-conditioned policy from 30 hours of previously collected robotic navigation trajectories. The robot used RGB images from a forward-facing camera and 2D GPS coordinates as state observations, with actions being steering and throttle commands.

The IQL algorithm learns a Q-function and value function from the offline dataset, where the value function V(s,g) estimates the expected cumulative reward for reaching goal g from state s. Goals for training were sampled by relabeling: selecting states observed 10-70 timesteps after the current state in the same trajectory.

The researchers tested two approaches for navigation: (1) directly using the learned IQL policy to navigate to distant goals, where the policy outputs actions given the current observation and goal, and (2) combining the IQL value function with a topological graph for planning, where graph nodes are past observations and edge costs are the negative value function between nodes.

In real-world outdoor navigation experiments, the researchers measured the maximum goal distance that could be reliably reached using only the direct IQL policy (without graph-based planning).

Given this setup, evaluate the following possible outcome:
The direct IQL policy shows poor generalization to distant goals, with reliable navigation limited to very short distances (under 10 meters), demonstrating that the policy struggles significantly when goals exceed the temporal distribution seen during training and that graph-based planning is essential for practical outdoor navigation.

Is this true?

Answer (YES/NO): NO